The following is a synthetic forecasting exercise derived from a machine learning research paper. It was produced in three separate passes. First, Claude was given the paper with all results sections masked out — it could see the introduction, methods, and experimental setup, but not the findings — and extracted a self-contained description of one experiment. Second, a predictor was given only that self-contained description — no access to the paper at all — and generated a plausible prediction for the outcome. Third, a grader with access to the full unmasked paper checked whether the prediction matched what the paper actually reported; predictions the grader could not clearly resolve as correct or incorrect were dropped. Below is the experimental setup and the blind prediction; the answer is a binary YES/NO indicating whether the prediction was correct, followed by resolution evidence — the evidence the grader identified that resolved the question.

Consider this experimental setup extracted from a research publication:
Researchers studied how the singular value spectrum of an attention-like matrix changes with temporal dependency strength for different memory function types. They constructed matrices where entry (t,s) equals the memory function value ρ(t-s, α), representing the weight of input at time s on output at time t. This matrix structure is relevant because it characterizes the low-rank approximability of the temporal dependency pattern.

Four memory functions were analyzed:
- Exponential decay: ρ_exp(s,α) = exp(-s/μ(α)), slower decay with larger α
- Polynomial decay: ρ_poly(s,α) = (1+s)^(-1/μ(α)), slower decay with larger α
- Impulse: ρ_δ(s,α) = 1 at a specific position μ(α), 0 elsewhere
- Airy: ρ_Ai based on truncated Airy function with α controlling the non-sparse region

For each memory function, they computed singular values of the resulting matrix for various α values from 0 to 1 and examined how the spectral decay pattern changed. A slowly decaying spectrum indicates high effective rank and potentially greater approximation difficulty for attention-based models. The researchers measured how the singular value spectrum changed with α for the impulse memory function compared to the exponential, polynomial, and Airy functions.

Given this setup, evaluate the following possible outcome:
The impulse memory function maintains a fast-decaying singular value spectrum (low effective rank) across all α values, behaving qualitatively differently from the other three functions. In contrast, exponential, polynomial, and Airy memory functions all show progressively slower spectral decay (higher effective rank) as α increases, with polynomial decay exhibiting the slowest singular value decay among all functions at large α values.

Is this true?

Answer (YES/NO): NO